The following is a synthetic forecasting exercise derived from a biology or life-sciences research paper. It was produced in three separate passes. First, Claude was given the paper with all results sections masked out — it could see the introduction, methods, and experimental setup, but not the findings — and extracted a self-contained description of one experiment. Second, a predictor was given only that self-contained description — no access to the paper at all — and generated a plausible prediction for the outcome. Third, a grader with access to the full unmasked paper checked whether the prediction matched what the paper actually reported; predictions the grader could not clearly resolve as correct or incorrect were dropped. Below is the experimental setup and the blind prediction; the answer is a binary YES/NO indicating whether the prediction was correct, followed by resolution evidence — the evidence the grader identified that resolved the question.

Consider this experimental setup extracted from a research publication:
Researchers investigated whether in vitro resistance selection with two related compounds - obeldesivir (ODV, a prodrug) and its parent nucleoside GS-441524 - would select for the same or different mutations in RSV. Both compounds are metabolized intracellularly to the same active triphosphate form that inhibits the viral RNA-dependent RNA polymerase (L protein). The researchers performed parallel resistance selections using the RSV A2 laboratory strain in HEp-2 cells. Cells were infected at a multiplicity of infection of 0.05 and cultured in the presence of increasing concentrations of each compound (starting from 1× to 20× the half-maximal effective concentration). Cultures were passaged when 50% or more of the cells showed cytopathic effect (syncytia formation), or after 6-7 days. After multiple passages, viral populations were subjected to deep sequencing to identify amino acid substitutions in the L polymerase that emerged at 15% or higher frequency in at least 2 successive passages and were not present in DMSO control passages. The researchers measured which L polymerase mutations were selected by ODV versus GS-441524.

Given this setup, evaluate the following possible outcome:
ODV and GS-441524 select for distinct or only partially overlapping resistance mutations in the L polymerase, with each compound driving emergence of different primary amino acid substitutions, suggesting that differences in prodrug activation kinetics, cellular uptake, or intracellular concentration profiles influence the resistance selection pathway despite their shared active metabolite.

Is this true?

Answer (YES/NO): YES